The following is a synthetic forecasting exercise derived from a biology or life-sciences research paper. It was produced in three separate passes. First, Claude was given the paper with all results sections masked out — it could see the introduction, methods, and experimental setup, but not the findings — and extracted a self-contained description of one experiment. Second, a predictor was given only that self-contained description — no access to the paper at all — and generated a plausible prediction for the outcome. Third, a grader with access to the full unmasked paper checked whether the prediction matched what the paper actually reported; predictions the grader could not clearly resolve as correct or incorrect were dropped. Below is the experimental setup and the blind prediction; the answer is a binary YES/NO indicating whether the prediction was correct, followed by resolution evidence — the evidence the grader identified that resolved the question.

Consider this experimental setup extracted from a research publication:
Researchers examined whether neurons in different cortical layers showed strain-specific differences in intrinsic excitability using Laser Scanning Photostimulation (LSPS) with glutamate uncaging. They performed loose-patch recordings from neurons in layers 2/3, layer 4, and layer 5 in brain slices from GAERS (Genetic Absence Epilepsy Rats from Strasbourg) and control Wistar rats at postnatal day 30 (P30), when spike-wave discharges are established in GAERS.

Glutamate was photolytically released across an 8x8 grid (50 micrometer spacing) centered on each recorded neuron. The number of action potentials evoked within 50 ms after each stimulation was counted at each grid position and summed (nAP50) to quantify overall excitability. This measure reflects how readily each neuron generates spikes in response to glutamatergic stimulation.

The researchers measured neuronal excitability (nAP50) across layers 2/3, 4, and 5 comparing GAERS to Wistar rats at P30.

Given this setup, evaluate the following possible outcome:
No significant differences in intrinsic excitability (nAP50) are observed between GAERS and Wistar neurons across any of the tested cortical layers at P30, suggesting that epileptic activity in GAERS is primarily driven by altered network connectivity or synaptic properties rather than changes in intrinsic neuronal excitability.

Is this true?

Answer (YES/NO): NO